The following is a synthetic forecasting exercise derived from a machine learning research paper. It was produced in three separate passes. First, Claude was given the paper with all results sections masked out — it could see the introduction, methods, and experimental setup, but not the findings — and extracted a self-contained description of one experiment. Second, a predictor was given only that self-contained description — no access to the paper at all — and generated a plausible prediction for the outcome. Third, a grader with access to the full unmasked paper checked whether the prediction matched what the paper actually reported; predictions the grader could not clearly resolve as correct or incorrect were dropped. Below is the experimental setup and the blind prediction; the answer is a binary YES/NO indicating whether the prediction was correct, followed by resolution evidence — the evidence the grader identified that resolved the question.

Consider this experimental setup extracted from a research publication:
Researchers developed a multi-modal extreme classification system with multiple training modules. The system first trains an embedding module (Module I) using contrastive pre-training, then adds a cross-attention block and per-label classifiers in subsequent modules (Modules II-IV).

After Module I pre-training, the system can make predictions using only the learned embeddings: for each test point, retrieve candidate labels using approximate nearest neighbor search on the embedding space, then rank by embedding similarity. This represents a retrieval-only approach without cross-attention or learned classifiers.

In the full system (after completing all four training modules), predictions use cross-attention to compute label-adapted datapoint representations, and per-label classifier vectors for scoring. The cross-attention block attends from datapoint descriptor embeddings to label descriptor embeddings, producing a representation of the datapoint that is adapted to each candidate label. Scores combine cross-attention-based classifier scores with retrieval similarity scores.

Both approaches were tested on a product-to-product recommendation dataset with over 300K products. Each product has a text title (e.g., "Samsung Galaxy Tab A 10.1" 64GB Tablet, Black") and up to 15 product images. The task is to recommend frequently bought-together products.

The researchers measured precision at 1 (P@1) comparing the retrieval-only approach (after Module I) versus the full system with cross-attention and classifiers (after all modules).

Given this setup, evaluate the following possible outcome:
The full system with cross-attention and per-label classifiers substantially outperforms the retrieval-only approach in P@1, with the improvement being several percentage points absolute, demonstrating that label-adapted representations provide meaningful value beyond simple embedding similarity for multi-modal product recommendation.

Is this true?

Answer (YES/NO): YES